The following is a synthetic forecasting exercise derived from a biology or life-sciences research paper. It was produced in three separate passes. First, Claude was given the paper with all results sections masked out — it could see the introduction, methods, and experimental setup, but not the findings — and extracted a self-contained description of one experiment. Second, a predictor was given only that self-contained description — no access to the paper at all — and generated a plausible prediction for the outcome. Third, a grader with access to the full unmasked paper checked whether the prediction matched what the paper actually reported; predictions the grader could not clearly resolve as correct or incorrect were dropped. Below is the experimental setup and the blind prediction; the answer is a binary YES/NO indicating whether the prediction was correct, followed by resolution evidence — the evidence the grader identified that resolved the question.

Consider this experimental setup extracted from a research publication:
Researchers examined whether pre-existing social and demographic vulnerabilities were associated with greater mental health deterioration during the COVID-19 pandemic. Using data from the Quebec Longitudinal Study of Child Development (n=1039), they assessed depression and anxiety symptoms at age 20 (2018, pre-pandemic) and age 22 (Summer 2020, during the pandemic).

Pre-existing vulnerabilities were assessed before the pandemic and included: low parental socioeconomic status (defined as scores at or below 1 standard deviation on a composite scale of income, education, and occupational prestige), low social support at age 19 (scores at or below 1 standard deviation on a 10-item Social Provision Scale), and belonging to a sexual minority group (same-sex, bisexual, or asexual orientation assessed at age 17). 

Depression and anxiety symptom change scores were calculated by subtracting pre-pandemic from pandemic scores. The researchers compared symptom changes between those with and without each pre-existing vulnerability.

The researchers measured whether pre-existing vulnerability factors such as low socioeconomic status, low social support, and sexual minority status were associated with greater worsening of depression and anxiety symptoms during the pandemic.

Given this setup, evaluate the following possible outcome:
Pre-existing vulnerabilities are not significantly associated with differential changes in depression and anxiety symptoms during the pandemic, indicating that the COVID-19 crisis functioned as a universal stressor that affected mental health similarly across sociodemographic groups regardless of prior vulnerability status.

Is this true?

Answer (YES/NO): YES